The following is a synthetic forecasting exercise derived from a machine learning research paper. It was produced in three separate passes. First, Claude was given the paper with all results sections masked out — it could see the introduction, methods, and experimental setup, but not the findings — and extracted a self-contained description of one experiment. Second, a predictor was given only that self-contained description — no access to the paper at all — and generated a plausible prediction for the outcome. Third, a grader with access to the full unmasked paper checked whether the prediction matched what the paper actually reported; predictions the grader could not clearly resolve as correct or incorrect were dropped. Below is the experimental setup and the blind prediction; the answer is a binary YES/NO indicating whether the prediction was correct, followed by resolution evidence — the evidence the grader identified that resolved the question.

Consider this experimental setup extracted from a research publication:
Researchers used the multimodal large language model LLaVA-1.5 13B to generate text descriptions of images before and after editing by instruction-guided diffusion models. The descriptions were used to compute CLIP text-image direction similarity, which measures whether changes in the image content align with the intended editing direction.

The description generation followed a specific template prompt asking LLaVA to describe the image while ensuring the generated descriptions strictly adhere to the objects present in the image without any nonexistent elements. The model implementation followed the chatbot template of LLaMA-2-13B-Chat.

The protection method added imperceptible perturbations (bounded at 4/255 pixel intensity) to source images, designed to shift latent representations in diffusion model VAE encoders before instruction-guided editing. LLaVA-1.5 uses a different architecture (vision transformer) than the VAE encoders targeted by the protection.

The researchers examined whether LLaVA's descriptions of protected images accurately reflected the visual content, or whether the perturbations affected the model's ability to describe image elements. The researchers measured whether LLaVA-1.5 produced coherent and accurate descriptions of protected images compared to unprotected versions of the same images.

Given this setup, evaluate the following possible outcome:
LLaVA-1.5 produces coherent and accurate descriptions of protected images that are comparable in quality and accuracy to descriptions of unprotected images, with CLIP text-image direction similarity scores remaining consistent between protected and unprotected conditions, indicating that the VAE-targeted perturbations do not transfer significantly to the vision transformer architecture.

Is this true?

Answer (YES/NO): NO